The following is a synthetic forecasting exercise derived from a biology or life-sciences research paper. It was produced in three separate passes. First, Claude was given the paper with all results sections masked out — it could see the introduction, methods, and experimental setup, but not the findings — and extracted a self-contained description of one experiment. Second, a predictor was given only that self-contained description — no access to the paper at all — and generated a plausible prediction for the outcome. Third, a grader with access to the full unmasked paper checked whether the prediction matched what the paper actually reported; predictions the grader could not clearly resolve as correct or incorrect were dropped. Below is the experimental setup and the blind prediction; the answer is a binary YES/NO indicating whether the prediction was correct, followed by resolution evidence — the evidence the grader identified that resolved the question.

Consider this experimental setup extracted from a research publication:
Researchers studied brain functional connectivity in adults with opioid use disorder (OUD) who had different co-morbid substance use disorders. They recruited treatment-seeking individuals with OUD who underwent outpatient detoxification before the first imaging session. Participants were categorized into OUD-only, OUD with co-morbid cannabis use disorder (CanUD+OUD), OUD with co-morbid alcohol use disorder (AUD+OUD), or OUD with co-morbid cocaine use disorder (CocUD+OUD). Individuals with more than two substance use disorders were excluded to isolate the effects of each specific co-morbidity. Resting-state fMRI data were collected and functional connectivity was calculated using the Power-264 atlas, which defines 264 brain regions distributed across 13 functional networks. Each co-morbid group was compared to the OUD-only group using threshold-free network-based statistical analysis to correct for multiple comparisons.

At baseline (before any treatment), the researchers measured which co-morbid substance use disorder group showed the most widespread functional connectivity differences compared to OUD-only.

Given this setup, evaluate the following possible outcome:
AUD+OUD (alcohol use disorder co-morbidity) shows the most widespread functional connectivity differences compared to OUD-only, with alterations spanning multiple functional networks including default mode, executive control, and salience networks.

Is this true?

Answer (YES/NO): NO